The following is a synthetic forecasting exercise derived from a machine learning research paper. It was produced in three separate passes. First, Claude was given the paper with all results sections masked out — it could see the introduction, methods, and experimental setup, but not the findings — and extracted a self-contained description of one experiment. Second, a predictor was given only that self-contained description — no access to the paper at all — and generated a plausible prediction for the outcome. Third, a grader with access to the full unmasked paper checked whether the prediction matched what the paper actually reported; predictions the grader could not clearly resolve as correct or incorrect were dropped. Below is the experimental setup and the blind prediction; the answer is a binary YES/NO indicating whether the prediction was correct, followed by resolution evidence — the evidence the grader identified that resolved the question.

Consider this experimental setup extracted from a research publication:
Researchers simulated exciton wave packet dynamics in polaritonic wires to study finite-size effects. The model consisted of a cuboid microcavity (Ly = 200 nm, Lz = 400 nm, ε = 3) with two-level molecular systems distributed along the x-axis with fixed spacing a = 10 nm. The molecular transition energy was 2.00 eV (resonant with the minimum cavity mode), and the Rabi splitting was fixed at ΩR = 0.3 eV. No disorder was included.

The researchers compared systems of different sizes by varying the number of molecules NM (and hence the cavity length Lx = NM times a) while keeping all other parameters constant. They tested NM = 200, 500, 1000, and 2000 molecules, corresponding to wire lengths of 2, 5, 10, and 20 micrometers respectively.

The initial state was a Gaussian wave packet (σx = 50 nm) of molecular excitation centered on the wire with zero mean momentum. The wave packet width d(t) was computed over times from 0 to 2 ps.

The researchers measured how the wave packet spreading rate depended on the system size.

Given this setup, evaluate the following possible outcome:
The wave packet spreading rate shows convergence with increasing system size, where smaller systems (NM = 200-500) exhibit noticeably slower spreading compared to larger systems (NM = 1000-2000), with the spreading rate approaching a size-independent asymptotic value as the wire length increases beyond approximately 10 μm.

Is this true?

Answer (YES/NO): NO